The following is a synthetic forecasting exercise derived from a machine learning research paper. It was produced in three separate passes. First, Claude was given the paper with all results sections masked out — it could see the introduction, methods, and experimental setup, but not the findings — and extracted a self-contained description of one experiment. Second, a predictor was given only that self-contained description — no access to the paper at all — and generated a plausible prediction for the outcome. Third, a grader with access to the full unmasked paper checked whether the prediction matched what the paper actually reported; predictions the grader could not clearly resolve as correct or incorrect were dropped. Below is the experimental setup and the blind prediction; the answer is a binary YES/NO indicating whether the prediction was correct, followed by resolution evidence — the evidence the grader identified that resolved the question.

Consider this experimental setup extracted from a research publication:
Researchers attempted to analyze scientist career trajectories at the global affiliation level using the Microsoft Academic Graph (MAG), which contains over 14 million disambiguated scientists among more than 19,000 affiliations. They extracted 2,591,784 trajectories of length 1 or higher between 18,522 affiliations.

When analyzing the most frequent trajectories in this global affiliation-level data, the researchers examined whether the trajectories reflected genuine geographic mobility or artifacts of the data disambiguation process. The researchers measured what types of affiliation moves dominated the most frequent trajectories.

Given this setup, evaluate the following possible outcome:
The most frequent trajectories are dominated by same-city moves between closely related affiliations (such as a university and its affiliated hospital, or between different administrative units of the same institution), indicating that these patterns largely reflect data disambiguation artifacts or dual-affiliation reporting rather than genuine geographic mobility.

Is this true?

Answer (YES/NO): NO